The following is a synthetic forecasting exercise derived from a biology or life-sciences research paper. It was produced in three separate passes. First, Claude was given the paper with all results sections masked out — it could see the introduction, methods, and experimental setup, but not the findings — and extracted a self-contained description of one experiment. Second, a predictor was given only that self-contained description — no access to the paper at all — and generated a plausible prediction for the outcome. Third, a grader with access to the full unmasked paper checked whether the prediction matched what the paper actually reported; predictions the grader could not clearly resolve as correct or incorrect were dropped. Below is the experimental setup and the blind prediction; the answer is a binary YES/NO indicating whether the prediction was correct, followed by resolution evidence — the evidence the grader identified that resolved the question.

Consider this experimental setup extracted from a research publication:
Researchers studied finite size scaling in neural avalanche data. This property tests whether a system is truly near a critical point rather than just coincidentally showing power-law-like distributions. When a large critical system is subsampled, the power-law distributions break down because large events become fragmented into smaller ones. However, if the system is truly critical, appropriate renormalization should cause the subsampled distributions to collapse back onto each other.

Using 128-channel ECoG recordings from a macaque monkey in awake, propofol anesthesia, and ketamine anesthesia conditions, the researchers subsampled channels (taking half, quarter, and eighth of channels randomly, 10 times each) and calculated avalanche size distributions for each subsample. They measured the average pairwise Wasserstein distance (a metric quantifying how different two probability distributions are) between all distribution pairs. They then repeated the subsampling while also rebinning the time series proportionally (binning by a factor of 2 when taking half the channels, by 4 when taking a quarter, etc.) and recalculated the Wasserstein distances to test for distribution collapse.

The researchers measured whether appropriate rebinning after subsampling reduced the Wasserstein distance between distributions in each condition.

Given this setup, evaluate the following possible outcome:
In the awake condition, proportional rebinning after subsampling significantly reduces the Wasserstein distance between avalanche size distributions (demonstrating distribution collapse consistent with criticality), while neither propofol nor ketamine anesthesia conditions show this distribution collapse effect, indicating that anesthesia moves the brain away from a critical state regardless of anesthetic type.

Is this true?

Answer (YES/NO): NO